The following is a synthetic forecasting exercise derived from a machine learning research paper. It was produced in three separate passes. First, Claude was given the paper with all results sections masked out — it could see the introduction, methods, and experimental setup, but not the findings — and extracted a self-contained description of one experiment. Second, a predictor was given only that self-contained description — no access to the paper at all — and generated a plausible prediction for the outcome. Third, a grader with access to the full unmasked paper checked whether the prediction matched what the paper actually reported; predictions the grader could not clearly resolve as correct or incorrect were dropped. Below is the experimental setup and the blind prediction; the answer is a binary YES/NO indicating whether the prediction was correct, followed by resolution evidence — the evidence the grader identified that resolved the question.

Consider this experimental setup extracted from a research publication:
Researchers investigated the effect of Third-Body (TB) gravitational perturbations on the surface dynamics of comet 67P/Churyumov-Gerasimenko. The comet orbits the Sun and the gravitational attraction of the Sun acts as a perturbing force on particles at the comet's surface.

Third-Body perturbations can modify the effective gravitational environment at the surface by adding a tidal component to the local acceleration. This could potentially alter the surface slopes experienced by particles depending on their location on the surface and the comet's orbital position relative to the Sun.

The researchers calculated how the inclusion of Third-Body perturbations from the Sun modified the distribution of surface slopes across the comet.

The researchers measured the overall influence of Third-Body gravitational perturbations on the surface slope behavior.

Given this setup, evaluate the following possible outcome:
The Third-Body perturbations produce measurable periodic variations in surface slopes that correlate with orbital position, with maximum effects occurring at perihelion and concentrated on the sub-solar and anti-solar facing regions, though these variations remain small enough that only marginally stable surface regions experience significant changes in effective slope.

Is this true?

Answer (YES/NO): NO